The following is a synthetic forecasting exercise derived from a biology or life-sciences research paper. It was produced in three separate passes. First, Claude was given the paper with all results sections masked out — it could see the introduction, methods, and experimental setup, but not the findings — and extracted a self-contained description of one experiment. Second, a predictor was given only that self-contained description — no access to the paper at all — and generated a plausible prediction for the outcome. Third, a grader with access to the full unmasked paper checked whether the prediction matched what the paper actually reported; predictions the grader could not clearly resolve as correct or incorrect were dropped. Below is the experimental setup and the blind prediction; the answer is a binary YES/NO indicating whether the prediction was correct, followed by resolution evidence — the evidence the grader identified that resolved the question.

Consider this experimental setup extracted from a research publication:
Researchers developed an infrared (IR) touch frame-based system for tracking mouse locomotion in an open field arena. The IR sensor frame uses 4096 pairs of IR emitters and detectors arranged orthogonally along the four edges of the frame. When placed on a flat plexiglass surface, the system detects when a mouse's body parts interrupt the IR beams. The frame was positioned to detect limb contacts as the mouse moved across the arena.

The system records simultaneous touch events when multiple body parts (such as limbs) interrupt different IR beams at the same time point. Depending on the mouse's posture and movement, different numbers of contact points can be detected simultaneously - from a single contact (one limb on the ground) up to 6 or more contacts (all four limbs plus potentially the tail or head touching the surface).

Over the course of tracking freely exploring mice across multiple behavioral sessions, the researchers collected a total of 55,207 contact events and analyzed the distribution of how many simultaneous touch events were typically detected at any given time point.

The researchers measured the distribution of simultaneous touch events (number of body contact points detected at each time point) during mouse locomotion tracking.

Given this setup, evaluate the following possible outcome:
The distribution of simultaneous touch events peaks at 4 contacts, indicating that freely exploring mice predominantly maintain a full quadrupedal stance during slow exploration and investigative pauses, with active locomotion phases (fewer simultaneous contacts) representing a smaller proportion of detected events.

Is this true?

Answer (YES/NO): NO